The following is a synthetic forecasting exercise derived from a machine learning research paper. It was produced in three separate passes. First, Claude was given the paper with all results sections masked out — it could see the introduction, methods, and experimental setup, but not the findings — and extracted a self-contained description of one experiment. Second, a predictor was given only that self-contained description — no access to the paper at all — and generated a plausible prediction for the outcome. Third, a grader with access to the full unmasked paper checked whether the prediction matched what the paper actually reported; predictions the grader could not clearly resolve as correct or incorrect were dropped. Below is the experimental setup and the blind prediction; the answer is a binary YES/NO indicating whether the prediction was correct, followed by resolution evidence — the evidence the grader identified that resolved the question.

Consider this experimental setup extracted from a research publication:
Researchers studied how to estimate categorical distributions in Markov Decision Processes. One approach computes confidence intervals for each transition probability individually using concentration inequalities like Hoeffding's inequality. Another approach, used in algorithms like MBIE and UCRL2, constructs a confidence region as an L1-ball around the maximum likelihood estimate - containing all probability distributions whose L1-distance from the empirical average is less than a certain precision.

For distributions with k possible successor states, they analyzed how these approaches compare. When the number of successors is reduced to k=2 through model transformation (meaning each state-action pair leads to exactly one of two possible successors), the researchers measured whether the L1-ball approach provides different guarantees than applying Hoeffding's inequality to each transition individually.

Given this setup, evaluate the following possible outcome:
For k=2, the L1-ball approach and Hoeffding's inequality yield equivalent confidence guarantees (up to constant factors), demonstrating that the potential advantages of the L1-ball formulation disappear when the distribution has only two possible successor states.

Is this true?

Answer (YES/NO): YES